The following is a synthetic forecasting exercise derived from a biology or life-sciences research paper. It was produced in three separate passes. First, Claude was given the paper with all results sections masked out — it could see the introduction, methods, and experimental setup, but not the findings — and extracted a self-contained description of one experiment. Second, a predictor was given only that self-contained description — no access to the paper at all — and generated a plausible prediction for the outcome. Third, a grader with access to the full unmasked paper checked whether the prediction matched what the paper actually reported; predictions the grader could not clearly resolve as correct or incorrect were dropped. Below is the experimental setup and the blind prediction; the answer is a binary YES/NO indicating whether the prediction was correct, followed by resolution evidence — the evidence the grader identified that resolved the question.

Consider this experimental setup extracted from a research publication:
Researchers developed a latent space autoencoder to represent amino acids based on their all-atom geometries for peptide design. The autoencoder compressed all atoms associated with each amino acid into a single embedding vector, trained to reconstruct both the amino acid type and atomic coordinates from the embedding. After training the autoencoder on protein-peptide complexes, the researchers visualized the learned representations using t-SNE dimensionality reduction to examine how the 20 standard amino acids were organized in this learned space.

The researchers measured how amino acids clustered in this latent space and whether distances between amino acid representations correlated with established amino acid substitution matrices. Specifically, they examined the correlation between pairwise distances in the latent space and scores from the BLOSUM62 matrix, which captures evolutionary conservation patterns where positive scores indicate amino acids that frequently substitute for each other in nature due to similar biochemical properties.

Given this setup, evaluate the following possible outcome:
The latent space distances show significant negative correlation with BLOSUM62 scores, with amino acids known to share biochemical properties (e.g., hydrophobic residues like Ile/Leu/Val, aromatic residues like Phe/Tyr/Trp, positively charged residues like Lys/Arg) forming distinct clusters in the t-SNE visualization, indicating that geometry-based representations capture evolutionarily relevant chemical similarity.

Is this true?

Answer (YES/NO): NO